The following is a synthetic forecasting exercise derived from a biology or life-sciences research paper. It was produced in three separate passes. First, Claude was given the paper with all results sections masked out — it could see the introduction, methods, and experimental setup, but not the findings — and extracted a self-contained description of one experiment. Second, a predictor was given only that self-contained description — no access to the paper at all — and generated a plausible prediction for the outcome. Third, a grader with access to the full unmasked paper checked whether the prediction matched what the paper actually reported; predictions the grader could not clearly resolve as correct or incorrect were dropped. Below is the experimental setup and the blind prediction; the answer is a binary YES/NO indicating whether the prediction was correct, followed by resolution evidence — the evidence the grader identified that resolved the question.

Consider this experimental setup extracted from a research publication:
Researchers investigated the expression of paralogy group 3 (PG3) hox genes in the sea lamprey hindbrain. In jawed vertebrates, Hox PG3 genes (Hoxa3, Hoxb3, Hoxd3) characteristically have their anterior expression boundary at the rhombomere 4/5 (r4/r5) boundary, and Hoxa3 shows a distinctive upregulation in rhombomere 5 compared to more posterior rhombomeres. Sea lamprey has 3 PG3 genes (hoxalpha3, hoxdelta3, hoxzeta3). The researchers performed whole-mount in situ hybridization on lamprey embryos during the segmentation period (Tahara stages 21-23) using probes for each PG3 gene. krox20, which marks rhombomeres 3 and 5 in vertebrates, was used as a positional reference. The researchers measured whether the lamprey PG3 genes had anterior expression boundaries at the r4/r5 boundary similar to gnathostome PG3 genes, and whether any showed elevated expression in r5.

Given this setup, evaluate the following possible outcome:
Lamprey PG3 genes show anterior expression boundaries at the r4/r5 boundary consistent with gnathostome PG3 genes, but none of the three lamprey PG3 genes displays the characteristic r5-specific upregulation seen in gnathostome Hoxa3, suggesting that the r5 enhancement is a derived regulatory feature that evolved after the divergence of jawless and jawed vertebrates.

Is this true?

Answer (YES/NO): NO